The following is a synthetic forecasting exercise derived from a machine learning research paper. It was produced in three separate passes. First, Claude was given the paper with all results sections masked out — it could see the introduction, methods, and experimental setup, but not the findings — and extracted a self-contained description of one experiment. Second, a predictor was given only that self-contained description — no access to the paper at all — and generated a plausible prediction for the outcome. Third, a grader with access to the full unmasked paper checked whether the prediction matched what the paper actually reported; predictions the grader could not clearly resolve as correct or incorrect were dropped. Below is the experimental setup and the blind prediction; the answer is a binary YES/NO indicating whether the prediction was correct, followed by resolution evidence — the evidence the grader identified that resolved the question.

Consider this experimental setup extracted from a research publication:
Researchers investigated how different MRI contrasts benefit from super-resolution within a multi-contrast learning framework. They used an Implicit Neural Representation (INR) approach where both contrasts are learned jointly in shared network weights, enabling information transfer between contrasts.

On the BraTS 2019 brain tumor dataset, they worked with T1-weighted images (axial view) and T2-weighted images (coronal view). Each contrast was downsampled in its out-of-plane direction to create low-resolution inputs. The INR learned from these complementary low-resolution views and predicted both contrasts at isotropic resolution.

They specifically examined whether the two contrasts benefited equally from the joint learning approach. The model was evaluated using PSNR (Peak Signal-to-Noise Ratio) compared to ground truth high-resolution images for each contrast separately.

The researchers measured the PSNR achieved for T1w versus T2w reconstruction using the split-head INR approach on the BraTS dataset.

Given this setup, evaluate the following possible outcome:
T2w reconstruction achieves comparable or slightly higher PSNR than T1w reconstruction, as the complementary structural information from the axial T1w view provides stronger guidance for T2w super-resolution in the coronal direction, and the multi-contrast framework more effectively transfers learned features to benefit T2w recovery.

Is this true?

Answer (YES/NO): NO